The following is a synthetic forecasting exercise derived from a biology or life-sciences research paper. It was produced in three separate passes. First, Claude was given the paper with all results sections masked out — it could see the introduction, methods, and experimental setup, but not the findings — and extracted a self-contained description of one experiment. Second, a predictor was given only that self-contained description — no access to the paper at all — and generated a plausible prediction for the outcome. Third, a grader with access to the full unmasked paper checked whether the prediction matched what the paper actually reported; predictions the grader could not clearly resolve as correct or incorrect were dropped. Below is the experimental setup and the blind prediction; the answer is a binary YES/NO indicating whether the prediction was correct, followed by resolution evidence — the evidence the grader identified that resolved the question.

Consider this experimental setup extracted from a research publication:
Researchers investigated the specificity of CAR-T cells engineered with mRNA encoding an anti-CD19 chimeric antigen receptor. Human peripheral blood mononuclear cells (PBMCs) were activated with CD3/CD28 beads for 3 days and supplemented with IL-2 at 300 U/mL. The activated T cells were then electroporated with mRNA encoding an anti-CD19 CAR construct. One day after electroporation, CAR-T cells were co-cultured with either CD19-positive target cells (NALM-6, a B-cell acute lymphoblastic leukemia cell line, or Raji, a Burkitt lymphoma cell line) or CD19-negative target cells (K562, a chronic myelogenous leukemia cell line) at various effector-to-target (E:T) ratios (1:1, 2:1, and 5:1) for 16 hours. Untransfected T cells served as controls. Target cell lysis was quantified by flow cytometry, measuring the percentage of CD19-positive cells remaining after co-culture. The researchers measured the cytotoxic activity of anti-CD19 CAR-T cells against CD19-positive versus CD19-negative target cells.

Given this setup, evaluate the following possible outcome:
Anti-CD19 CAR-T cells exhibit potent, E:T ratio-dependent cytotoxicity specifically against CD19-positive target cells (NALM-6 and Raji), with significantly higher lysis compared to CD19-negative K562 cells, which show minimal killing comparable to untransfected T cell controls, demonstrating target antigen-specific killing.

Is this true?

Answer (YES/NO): NO